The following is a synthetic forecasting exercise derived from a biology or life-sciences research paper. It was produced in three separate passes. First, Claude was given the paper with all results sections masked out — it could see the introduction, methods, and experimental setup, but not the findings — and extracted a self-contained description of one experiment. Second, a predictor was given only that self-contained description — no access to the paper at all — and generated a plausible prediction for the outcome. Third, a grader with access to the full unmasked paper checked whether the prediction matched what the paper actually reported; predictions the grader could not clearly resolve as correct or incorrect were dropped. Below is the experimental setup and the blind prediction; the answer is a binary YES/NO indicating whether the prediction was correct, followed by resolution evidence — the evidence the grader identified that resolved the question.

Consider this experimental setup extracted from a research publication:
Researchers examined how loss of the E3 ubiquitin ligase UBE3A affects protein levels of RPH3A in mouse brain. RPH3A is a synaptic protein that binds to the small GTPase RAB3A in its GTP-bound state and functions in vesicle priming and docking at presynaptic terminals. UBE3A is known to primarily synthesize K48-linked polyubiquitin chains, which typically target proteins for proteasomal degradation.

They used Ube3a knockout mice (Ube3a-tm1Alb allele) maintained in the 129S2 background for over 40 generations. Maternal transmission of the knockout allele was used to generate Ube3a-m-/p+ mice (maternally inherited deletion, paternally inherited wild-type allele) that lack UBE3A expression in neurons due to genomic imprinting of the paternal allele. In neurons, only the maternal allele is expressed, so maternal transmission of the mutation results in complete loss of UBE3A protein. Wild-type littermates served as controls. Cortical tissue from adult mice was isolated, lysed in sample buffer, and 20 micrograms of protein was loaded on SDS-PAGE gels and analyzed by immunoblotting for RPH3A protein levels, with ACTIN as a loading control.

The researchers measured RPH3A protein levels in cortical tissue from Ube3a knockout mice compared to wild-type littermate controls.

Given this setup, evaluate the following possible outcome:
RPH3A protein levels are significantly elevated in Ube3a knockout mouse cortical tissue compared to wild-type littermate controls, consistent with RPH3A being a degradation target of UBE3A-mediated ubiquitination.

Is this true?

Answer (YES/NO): NO